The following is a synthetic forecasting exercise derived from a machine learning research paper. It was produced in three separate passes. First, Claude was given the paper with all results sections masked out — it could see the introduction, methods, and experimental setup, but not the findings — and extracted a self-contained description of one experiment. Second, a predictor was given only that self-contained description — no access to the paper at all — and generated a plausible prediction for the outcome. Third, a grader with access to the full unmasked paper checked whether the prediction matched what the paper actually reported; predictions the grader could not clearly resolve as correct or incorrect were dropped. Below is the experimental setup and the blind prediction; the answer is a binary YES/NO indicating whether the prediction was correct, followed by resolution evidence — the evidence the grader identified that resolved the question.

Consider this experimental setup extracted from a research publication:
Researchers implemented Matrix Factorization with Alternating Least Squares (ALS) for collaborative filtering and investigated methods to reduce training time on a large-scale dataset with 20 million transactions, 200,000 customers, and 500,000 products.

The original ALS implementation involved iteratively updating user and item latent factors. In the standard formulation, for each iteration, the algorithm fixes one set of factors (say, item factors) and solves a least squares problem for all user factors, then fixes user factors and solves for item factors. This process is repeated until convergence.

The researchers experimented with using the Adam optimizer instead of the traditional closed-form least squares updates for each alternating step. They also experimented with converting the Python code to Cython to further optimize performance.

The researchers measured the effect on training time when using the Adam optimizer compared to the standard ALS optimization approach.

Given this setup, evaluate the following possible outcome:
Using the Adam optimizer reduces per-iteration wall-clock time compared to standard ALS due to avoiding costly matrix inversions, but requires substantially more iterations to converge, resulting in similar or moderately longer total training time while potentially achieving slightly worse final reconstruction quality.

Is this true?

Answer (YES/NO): NO